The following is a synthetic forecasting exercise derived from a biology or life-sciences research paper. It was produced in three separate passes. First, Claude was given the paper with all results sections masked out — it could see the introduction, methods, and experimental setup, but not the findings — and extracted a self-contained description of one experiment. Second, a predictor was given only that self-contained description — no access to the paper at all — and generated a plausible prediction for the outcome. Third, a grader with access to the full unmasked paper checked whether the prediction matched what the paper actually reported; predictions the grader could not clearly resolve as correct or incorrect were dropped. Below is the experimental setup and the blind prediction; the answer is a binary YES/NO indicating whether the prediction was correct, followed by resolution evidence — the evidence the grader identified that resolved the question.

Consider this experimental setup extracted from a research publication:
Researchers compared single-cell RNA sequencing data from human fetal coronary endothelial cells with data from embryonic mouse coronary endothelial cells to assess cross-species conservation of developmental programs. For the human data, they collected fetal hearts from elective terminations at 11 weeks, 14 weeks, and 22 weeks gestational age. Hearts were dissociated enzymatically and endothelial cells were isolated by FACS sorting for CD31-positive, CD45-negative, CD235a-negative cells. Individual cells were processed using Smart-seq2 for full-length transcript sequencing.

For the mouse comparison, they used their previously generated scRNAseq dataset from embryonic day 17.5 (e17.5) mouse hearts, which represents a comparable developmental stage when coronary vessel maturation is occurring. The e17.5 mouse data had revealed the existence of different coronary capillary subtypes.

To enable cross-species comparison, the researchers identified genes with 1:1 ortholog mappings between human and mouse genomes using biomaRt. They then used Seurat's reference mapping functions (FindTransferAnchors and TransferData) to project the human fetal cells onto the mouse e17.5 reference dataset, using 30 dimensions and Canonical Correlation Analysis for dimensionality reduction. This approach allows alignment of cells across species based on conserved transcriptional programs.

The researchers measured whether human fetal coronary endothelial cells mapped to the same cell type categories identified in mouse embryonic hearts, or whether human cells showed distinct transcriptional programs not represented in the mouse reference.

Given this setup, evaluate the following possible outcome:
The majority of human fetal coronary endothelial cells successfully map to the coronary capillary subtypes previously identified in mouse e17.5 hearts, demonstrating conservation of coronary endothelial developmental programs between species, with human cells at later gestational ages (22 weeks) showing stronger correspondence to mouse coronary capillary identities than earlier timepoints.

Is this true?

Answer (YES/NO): NO